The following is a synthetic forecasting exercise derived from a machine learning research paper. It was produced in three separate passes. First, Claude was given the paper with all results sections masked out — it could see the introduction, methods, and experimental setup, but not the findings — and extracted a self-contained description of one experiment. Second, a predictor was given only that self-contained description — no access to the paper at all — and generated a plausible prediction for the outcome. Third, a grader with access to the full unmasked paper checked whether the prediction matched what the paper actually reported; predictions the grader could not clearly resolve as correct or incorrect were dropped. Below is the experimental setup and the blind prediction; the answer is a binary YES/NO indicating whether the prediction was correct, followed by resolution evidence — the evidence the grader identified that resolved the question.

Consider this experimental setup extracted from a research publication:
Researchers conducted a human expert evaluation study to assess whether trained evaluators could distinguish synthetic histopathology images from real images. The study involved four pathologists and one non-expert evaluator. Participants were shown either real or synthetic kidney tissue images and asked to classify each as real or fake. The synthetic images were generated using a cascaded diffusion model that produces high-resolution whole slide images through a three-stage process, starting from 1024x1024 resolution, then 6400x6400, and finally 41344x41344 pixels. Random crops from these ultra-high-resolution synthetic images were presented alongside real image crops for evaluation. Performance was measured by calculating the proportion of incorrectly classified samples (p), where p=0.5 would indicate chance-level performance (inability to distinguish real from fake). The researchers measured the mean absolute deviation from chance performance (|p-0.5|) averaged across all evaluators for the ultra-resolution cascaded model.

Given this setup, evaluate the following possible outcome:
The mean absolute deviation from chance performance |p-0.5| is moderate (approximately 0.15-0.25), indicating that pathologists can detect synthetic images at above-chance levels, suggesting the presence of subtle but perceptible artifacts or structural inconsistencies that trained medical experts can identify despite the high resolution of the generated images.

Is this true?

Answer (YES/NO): YES